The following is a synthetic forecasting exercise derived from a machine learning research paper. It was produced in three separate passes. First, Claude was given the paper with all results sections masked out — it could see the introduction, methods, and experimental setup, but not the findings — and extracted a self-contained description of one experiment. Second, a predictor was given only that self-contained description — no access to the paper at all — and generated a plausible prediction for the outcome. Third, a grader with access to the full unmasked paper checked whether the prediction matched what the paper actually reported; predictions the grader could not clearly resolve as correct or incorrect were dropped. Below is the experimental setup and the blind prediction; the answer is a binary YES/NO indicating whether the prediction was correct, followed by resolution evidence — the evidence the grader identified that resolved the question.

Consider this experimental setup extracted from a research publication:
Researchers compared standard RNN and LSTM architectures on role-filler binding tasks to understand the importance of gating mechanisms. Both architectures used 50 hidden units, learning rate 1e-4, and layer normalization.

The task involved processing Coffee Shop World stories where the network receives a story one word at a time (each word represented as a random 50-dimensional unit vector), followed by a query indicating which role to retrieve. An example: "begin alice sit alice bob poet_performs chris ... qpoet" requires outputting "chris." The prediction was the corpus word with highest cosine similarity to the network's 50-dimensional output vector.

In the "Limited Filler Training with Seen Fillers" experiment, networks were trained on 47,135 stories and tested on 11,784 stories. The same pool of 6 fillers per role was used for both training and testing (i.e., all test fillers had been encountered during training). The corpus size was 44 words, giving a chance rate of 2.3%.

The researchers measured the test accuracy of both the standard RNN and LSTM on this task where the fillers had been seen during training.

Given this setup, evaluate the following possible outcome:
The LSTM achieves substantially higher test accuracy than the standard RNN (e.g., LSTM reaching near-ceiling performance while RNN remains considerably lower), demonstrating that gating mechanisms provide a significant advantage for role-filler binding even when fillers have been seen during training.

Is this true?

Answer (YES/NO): NO